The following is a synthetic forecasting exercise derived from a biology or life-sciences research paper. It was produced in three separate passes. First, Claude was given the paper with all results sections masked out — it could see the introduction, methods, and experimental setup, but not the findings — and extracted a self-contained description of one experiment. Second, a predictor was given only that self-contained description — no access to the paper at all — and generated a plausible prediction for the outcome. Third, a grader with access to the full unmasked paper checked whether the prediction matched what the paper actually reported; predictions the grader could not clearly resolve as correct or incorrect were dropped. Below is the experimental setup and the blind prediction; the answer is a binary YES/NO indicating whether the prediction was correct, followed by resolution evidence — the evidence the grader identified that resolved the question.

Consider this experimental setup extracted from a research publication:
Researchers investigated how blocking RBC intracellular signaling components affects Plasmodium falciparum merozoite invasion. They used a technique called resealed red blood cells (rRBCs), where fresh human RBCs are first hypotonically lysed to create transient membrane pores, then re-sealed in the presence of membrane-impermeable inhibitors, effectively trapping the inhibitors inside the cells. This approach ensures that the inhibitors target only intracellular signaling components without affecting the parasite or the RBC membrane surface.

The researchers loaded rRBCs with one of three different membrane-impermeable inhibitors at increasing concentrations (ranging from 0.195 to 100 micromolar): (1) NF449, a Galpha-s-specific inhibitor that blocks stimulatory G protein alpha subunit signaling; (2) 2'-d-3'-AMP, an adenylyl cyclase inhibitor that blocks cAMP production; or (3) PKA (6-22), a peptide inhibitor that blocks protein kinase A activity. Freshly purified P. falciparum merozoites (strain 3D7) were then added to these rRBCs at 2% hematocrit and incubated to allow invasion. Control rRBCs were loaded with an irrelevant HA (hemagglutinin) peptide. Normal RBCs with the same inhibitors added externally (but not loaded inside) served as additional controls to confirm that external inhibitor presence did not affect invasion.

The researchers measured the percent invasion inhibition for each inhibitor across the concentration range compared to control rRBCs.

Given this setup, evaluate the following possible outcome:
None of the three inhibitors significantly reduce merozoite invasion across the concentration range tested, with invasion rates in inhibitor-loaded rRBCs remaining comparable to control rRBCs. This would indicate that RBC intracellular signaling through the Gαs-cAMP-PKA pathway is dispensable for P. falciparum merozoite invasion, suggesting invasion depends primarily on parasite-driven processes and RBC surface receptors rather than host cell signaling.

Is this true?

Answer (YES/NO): NO